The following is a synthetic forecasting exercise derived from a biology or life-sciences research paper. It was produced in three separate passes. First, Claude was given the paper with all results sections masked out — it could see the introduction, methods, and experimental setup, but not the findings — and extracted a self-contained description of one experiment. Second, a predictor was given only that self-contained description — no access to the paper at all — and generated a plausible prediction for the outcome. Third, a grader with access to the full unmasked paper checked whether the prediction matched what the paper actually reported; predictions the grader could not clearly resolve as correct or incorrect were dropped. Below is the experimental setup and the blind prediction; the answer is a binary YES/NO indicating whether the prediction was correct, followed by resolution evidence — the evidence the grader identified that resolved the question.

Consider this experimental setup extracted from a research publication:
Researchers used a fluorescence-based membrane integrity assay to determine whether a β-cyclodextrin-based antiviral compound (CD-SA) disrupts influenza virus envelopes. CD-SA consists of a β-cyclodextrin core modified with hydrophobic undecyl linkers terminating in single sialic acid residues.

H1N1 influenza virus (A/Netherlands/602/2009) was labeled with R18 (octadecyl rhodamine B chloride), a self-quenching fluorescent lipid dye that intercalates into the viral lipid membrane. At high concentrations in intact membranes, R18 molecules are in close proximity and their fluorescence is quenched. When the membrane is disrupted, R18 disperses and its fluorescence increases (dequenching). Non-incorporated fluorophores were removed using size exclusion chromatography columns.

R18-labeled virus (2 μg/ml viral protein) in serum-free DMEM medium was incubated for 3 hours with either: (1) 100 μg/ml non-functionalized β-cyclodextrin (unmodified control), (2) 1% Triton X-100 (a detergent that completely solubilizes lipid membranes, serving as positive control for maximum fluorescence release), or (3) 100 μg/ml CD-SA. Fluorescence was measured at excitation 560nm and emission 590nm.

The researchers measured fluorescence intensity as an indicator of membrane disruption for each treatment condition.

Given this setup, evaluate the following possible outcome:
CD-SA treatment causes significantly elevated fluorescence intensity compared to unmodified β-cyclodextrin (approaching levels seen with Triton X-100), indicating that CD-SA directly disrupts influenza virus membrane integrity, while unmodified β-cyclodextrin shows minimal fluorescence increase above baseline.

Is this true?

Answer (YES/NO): YES